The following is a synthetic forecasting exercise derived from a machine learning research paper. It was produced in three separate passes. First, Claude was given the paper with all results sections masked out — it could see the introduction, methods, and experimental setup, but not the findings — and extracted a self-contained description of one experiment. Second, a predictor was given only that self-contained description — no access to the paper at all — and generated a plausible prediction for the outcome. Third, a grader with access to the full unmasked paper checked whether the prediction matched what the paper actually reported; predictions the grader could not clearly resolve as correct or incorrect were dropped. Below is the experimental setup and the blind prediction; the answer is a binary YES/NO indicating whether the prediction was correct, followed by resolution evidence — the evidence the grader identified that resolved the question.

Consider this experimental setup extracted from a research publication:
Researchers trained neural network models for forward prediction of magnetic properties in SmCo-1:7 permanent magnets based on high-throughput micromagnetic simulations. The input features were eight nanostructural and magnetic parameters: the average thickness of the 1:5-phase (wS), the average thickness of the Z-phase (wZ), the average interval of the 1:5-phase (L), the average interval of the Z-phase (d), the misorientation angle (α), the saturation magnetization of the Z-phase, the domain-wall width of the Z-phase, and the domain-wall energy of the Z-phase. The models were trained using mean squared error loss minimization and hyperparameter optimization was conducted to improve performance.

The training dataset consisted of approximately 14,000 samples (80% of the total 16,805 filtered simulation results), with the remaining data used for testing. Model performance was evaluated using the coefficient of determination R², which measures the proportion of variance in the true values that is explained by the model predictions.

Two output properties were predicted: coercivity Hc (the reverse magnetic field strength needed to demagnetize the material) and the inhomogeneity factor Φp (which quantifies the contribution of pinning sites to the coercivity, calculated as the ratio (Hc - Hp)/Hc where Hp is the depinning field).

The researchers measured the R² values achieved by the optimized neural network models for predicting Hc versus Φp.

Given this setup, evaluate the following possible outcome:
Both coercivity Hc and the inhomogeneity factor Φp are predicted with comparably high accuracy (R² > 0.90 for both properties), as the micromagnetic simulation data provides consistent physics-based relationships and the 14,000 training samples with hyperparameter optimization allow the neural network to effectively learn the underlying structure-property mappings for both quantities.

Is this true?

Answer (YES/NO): NO